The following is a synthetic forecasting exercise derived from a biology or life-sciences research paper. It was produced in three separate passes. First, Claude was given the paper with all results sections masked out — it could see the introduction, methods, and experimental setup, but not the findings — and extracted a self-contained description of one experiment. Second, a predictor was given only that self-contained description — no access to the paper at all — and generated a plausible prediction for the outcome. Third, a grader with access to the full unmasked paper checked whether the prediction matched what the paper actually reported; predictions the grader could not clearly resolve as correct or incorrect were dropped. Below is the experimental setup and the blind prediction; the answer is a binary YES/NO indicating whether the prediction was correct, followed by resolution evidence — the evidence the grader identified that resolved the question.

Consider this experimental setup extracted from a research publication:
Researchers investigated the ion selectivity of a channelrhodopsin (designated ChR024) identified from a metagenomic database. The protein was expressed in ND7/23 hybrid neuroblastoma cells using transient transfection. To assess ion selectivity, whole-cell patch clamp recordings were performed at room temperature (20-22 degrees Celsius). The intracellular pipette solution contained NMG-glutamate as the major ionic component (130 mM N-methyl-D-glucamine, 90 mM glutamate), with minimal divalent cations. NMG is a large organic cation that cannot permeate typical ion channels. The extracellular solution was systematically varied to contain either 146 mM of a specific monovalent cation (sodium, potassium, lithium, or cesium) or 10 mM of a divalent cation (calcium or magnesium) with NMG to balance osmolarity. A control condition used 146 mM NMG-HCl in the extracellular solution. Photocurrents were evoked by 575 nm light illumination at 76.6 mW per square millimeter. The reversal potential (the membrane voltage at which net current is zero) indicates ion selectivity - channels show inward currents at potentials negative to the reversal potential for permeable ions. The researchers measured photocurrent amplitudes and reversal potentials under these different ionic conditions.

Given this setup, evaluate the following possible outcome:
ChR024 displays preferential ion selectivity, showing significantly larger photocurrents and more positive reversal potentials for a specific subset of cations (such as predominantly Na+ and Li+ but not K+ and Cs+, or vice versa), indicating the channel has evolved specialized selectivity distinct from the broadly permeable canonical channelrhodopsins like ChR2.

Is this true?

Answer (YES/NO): YES